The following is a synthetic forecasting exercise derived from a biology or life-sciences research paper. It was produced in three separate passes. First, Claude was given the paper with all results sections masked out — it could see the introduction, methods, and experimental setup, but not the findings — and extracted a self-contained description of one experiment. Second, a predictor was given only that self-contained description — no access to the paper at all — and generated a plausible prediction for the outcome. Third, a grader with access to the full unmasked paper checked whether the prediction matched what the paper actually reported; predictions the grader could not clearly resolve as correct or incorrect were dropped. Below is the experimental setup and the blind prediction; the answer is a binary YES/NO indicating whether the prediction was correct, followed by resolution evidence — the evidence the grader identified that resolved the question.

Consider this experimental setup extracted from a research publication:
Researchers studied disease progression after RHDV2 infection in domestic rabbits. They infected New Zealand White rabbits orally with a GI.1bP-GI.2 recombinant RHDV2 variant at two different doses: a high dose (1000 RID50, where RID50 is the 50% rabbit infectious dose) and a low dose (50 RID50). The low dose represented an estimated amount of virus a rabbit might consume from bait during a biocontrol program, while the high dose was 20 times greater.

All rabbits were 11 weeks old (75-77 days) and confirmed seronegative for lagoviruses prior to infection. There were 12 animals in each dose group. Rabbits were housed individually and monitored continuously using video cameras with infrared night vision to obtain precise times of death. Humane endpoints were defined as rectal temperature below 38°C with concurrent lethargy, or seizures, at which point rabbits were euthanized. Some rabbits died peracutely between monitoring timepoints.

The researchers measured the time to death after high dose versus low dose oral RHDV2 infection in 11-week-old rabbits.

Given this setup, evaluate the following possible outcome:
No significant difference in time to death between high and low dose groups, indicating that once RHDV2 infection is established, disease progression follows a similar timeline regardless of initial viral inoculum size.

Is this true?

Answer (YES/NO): NO